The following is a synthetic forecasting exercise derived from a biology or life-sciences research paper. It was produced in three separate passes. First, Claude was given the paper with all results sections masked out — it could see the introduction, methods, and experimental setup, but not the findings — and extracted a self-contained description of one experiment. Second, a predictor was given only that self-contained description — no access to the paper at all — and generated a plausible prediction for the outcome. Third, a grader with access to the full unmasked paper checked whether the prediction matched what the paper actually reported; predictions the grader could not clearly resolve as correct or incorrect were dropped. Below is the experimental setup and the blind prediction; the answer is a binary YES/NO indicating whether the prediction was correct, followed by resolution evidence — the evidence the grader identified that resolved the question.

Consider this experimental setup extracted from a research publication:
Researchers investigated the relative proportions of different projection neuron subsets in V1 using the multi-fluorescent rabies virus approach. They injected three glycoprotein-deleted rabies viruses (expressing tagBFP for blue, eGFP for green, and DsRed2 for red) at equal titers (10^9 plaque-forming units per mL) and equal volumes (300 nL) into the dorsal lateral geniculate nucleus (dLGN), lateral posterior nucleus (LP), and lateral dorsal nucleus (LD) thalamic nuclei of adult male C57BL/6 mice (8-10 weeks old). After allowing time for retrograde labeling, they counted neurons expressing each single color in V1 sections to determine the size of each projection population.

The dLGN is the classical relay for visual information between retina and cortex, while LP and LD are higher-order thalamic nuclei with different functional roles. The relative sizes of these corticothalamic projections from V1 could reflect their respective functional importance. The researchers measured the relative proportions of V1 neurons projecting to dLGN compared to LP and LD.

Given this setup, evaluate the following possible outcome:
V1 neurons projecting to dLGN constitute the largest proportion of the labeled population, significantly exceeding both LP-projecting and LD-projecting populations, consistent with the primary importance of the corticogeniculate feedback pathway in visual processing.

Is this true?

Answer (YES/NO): NO